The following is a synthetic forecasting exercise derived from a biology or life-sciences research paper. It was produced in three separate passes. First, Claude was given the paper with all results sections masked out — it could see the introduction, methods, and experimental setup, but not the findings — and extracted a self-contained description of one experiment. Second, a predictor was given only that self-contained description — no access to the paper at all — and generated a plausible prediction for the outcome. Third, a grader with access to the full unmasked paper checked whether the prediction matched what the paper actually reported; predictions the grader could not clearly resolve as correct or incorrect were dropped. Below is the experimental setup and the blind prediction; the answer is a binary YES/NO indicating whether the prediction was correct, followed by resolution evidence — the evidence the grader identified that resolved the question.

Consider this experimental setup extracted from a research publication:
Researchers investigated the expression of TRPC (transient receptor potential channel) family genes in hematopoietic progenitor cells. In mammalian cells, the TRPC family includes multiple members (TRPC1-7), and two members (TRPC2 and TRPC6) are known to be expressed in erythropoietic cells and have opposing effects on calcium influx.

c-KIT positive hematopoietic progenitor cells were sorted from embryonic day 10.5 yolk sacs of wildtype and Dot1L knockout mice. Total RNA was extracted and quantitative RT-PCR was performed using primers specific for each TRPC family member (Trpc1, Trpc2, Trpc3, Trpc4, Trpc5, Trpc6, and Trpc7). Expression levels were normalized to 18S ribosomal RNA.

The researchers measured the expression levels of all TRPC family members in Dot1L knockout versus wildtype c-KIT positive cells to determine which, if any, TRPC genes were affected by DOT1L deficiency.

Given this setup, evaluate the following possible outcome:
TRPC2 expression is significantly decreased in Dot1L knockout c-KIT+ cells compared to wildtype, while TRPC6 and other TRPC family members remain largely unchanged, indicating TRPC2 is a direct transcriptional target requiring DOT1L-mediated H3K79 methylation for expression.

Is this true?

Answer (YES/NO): NO